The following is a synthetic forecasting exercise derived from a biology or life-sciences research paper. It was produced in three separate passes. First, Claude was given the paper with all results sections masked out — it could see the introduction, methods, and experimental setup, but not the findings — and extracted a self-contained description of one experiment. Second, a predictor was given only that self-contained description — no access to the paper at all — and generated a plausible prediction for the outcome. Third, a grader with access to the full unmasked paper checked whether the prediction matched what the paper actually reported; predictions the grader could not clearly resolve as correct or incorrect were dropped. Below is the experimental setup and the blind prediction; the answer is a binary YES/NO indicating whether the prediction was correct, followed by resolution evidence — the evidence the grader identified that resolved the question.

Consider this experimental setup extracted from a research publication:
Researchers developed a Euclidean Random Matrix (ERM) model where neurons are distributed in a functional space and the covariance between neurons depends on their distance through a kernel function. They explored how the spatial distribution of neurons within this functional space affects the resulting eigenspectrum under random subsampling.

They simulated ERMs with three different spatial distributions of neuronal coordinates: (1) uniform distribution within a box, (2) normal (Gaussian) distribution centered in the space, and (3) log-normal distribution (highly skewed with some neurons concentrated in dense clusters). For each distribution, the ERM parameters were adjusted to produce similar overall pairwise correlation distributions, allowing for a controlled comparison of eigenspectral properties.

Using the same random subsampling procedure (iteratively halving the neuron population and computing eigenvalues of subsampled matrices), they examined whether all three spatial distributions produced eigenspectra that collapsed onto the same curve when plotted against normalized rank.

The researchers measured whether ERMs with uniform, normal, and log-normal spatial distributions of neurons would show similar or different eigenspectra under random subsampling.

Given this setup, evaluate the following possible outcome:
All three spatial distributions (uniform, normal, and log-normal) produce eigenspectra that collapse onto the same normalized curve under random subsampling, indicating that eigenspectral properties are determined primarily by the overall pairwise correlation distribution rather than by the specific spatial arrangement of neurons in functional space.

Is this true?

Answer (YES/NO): YES